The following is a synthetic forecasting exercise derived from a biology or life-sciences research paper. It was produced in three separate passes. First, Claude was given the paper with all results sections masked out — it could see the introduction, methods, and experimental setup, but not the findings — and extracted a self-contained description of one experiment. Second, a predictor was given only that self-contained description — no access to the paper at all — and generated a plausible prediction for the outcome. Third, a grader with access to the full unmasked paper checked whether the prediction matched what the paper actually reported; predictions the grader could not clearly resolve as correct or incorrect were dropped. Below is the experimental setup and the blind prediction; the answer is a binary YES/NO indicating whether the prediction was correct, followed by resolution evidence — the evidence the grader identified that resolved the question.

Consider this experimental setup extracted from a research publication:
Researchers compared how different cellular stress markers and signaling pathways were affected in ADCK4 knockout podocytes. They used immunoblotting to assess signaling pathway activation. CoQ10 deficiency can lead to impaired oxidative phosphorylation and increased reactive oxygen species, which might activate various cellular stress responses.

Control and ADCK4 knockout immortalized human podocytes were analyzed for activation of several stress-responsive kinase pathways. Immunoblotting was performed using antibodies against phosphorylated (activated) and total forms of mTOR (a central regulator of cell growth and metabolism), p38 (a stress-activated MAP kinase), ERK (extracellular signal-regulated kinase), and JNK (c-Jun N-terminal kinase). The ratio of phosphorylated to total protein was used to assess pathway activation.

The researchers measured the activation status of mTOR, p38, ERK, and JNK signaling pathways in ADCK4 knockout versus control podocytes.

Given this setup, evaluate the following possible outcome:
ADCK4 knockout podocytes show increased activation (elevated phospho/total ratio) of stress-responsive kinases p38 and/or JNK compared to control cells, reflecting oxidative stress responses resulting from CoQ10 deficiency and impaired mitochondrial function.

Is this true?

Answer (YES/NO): YES